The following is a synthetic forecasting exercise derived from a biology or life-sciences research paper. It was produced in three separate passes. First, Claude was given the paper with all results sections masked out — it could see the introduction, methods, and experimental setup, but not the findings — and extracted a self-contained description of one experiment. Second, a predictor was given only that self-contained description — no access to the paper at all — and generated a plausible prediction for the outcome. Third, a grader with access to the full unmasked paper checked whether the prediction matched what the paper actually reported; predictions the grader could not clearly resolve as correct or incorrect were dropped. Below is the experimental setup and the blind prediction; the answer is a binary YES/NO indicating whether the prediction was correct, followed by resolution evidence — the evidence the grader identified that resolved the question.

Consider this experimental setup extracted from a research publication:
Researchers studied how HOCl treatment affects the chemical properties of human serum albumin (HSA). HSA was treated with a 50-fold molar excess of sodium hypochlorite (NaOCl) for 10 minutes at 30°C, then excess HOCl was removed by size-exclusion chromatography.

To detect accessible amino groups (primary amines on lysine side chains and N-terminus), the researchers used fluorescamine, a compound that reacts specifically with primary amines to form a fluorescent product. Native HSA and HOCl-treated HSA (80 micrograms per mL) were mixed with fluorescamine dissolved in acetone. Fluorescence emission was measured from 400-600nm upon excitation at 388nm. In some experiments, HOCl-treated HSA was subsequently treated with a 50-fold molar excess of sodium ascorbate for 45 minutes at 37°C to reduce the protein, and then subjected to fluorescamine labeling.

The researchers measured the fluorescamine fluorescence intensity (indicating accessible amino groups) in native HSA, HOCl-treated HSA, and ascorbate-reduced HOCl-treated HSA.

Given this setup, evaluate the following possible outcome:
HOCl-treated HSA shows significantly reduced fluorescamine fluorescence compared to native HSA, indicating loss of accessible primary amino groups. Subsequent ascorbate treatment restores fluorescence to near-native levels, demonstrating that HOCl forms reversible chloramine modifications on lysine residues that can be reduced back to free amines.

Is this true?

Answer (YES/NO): YES